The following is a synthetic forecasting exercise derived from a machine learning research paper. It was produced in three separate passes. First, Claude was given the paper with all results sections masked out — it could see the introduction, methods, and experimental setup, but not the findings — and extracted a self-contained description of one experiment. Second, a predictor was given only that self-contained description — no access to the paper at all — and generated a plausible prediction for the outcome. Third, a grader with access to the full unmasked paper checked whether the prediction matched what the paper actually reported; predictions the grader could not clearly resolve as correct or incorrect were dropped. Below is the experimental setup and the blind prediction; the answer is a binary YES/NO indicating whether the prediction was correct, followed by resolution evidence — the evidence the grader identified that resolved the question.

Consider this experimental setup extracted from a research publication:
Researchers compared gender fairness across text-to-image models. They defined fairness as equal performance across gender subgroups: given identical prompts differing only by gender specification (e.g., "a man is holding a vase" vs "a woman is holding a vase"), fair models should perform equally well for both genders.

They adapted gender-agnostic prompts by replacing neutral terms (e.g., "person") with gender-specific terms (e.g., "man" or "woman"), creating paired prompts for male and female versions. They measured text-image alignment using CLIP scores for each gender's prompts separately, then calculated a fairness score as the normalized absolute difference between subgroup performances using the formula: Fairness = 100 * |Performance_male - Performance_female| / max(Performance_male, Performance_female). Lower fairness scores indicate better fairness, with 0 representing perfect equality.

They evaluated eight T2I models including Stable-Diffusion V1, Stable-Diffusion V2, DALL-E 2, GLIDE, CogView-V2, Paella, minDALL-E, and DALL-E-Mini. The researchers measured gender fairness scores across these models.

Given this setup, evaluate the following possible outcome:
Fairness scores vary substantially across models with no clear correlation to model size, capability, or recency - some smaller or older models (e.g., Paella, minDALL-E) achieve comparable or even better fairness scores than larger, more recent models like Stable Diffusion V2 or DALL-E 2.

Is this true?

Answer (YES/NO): NO